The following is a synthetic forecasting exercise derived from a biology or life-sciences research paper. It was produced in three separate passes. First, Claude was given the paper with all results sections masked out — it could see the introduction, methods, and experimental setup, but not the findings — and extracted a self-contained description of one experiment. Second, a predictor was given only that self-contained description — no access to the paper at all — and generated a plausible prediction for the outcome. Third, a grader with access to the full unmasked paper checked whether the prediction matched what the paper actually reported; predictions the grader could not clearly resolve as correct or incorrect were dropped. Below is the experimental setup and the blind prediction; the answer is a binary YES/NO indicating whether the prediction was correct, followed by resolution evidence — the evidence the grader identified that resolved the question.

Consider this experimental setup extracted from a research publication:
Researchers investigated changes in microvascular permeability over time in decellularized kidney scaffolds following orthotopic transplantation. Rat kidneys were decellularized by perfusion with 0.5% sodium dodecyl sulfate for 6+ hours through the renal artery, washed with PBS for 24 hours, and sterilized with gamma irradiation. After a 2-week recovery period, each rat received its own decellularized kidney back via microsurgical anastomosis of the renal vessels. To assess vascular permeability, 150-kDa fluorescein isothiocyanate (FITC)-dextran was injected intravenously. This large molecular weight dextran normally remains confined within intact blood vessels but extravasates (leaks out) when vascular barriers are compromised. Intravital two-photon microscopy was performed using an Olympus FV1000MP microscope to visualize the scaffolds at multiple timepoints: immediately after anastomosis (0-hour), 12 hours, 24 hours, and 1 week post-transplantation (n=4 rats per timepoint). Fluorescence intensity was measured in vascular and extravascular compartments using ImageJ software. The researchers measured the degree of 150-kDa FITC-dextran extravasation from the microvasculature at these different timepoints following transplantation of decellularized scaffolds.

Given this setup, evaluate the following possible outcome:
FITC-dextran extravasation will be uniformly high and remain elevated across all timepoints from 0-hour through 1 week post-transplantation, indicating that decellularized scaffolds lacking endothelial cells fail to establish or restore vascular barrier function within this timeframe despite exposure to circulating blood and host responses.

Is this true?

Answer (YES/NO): NO